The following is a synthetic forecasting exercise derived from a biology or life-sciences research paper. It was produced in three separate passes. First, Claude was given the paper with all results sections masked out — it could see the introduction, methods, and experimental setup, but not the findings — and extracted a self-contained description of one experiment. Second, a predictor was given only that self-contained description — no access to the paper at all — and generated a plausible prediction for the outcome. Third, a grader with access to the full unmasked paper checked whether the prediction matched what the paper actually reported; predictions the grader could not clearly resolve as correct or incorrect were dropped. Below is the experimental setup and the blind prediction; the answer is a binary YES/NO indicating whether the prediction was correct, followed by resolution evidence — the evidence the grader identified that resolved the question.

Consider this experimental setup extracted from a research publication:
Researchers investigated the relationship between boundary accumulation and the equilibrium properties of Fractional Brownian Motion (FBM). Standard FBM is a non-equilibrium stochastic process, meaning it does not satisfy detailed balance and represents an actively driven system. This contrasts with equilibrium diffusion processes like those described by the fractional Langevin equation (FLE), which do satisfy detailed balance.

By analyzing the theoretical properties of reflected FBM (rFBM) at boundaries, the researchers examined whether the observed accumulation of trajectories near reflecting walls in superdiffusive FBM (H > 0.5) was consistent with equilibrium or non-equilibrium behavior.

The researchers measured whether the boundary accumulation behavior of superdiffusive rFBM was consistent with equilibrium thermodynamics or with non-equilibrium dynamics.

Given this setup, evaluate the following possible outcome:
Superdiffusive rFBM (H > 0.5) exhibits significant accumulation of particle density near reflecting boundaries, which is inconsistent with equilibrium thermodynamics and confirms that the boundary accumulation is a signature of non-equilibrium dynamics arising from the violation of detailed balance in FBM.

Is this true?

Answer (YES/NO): YES